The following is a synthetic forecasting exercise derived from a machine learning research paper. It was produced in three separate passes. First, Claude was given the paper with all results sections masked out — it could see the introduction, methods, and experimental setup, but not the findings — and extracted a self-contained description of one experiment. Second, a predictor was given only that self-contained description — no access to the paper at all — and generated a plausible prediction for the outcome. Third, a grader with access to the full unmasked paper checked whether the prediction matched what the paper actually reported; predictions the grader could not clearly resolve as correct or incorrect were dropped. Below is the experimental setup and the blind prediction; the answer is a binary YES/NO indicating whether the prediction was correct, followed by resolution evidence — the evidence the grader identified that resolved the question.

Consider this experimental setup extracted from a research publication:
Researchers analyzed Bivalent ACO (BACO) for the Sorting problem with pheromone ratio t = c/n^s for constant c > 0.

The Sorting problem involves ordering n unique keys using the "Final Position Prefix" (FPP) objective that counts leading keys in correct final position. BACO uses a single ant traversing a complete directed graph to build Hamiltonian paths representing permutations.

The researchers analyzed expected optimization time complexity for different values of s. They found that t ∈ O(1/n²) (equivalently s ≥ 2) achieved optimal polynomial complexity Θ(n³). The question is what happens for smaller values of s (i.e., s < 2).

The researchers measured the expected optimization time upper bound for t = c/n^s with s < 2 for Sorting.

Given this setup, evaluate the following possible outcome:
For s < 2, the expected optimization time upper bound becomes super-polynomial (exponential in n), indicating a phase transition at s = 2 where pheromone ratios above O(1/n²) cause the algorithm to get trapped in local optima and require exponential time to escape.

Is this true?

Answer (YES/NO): YES